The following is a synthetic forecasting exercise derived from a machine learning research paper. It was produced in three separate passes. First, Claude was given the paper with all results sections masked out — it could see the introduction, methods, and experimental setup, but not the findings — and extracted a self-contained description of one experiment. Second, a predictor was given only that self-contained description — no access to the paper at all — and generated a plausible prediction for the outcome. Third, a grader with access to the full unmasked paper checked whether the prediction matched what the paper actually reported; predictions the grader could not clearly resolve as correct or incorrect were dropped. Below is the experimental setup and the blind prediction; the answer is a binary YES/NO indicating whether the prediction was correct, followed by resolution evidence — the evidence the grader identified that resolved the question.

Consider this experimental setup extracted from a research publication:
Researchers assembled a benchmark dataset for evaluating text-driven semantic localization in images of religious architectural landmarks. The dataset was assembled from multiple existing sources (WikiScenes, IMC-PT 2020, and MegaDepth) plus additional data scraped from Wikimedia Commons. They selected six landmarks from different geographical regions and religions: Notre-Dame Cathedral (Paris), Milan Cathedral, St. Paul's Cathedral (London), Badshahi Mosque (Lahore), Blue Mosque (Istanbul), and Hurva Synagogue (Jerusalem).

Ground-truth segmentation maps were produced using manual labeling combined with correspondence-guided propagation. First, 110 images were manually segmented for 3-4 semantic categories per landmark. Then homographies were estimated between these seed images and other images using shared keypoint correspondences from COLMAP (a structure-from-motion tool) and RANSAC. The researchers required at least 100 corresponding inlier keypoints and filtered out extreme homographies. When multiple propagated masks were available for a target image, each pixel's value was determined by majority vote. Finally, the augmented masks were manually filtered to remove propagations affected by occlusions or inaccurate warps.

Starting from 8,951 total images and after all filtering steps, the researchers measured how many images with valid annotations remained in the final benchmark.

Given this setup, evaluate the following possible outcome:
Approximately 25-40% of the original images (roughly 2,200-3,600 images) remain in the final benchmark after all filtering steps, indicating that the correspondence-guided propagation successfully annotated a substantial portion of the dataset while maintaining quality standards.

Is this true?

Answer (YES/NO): NO